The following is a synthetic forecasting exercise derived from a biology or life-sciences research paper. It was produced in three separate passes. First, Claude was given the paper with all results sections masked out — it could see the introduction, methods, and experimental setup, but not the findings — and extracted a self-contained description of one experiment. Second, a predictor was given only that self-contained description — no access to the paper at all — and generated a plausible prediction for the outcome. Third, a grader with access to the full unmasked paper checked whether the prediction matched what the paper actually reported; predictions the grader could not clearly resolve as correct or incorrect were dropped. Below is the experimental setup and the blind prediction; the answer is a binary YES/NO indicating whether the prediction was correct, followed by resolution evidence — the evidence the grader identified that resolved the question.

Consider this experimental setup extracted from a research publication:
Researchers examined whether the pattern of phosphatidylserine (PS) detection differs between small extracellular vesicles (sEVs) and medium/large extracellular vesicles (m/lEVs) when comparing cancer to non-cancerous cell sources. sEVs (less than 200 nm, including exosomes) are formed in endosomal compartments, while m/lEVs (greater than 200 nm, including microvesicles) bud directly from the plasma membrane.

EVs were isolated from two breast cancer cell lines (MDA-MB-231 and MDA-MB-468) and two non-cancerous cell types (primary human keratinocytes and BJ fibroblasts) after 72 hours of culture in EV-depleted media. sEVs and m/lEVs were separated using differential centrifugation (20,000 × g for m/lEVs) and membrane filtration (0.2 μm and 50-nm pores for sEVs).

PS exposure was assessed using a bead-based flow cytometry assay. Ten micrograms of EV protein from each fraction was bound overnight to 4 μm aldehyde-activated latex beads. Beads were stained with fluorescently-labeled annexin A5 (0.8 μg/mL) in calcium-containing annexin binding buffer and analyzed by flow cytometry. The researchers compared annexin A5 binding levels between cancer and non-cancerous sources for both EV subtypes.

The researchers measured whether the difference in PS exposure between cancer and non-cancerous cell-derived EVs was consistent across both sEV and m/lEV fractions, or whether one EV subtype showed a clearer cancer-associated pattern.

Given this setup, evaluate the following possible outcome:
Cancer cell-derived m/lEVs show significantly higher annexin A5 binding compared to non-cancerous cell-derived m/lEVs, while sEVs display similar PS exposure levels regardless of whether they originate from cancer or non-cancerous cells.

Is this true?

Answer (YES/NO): NO